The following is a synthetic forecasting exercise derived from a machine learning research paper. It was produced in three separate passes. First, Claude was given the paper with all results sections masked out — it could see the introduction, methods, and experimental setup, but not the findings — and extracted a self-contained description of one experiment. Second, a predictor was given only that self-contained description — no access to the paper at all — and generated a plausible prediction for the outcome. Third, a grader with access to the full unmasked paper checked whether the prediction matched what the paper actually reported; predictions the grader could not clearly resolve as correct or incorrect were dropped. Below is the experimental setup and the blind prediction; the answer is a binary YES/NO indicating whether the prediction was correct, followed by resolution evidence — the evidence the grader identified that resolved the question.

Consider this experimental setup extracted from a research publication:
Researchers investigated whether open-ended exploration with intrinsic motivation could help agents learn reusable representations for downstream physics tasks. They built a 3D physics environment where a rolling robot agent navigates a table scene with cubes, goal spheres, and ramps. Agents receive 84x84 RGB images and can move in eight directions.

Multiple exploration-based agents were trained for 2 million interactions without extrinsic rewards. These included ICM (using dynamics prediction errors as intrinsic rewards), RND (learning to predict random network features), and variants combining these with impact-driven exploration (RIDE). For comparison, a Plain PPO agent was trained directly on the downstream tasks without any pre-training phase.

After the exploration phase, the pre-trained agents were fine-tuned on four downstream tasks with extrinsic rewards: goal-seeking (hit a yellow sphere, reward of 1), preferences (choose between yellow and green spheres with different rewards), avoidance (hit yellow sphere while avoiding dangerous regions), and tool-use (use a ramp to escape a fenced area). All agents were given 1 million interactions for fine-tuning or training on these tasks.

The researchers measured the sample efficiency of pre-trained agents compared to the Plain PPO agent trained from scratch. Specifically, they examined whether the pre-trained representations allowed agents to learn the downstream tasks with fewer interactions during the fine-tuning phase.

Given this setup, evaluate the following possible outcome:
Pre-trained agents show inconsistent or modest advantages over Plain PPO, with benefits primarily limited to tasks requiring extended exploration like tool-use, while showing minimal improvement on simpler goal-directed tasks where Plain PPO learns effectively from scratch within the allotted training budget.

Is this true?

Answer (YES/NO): NO